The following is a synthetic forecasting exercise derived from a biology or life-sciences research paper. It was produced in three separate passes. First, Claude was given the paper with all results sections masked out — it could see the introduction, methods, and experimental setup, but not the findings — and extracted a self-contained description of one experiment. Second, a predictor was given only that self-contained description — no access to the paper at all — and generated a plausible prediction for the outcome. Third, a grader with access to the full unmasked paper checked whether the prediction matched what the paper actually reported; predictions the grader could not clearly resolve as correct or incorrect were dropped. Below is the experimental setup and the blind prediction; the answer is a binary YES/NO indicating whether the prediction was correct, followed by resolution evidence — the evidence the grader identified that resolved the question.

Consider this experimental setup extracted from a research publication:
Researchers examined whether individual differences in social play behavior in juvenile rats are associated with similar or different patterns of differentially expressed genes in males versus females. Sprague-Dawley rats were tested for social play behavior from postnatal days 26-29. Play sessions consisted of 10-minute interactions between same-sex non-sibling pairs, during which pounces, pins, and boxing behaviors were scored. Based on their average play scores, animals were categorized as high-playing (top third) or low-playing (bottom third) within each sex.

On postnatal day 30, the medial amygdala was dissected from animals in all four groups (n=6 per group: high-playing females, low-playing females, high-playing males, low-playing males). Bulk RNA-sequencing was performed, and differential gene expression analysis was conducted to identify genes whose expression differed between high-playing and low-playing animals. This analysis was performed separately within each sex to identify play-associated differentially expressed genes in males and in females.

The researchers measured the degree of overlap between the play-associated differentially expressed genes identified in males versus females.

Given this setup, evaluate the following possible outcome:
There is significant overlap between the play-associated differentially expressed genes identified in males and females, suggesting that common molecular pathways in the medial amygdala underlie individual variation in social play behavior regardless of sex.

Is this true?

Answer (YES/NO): NO